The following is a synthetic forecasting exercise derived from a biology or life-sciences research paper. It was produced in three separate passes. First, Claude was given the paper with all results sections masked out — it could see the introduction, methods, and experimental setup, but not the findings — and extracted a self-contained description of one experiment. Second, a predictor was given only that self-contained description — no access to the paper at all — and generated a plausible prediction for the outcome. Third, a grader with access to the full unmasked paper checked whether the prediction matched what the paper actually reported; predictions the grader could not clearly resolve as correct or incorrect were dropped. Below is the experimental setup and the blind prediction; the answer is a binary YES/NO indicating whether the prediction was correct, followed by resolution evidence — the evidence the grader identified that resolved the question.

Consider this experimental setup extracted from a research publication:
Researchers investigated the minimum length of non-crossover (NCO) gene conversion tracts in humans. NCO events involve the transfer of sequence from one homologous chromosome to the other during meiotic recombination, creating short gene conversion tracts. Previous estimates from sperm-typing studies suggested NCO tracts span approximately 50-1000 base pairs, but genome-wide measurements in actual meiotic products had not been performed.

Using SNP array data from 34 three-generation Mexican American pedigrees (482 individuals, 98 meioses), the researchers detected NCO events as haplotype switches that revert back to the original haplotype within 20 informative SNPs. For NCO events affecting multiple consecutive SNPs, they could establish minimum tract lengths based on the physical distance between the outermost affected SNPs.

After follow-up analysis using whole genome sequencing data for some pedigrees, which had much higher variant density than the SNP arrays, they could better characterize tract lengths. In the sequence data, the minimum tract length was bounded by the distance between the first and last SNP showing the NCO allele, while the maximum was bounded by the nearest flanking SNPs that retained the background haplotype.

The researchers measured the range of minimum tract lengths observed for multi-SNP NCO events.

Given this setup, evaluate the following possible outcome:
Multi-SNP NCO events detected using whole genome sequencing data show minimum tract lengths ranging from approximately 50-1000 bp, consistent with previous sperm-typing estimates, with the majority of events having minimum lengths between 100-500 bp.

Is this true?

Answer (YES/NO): NO